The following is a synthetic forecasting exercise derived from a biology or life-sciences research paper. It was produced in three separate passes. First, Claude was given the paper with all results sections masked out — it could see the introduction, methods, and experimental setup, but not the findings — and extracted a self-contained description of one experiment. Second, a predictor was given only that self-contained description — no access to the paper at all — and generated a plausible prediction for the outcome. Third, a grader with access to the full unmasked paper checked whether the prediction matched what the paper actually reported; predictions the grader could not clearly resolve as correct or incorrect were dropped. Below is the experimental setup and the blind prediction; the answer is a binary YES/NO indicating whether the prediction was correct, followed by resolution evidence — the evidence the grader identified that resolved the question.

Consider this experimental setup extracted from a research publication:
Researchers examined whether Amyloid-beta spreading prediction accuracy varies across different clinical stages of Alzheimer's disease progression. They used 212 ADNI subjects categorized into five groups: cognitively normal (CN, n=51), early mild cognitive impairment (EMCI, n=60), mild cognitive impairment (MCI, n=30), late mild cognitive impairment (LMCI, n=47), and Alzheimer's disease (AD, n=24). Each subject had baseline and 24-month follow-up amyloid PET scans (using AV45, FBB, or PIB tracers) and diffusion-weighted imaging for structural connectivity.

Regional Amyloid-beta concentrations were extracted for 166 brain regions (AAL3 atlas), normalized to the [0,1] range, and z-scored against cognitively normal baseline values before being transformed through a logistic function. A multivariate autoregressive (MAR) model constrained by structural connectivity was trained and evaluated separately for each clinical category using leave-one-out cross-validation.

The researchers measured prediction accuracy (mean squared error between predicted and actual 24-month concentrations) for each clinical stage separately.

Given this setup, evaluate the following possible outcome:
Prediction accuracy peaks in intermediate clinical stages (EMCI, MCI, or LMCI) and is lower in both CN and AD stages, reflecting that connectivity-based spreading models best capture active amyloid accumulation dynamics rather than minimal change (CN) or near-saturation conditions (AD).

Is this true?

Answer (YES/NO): NO